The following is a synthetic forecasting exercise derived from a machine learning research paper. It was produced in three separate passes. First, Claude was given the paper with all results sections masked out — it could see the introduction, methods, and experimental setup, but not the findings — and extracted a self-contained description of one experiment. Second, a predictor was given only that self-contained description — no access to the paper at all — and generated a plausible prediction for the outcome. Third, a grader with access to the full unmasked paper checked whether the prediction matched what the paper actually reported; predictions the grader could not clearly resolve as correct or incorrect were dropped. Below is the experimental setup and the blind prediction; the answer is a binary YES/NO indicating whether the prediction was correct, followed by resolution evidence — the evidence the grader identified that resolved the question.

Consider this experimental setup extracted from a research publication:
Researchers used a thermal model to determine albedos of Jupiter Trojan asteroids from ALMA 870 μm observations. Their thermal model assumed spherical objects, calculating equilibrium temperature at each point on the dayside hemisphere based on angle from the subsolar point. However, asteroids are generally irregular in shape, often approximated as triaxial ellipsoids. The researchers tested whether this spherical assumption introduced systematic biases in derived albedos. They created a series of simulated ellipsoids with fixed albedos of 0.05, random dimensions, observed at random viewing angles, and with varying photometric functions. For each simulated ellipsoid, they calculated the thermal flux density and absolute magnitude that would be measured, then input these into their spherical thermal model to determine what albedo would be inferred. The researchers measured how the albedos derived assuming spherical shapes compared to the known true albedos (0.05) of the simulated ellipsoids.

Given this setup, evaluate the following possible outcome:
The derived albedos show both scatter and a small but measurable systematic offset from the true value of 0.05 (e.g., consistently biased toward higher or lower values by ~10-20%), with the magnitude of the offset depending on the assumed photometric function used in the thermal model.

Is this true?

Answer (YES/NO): NO